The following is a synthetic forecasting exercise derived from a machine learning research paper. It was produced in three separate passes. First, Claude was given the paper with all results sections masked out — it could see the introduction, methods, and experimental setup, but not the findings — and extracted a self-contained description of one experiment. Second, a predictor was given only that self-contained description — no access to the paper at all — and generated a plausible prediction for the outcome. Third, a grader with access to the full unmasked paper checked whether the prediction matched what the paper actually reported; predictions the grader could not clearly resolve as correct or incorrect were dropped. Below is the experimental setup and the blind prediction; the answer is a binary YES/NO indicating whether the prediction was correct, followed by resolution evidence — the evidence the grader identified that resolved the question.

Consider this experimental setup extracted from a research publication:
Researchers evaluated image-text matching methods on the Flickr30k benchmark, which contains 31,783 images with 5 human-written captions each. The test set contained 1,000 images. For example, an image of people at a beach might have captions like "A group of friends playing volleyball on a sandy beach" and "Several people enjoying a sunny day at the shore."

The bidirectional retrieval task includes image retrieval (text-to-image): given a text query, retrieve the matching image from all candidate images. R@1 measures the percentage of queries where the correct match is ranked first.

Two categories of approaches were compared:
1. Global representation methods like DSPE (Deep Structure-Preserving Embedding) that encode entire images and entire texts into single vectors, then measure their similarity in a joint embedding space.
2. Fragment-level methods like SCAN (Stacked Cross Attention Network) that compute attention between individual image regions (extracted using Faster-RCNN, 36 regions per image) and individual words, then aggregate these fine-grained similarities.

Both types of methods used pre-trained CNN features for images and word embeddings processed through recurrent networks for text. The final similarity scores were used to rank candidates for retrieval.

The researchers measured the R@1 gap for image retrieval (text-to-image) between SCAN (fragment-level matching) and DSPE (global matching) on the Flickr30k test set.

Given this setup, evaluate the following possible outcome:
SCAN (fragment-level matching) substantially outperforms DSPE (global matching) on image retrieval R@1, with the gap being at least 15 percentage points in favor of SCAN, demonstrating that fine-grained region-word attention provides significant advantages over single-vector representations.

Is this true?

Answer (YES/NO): YES